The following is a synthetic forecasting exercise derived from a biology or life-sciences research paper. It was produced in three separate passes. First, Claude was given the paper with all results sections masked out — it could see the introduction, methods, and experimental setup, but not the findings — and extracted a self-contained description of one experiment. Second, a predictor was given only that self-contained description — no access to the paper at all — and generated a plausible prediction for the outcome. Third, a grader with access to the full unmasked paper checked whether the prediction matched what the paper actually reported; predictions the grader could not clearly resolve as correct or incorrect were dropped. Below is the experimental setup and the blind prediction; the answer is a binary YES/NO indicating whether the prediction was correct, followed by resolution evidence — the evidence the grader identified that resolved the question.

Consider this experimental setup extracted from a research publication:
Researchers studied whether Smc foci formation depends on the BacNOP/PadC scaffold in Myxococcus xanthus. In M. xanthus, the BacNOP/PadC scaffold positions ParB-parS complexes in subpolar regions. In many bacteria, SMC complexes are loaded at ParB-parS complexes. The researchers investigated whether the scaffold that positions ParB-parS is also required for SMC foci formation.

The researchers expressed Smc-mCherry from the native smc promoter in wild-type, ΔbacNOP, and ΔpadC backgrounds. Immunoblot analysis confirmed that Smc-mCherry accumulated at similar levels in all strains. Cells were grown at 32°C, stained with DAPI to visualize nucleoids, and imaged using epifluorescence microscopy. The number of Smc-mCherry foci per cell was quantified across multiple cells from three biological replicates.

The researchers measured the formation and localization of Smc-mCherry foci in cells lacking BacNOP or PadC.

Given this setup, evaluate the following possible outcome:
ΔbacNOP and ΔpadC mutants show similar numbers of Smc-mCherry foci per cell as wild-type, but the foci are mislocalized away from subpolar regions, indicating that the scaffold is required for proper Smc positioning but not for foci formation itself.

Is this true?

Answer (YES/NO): NO